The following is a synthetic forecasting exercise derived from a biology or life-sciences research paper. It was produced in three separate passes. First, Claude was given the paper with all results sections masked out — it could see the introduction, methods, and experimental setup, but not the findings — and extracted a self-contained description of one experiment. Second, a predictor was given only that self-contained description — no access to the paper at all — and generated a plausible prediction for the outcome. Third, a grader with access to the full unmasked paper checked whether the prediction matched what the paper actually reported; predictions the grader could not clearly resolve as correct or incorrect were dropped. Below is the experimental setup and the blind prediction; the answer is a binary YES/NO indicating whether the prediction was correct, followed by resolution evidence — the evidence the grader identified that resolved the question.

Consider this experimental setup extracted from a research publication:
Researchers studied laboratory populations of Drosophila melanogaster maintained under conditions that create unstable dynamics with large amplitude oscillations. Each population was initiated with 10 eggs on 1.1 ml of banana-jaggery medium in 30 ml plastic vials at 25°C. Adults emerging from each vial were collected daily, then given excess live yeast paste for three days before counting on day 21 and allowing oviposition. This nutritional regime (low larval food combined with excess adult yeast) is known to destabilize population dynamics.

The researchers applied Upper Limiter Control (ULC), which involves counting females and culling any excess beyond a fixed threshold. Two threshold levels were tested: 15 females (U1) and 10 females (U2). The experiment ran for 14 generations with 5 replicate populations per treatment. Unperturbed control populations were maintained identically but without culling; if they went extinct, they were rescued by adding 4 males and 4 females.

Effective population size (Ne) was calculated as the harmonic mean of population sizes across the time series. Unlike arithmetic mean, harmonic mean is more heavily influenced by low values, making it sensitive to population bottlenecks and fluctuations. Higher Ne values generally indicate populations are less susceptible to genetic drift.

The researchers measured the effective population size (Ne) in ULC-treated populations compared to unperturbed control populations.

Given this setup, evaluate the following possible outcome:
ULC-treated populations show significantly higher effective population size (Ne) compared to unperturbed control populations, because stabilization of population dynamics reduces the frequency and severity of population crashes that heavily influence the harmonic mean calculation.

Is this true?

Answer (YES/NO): NO